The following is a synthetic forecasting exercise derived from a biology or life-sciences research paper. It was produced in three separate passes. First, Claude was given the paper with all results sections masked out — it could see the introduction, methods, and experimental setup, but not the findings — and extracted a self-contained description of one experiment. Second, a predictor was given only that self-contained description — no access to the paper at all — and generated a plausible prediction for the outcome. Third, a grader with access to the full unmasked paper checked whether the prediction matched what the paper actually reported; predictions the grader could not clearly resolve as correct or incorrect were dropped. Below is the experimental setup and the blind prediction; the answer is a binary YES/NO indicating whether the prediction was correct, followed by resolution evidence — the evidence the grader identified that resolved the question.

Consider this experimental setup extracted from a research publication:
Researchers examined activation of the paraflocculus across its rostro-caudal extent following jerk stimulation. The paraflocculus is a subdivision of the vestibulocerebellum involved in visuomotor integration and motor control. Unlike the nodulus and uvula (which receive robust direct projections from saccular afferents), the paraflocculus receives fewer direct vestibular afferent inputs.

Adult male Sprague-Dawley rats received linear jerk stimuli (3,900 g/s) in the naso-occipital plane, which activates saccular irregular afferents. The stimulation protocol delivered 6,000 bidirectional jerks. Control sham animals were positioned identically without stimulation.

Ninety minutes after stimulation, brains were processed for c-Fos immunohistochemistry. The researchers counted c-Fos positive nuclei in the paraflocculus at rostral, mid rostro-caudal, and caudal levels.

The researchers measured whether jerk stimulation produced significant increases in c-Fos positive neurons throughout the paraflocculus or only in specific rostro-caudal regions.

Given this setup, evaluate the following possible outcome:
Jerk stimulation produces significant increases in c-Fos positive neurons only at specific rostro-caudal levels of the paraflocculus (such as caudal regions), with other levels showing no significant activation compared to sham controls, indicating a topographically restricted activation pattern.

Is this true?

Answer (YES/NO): YES